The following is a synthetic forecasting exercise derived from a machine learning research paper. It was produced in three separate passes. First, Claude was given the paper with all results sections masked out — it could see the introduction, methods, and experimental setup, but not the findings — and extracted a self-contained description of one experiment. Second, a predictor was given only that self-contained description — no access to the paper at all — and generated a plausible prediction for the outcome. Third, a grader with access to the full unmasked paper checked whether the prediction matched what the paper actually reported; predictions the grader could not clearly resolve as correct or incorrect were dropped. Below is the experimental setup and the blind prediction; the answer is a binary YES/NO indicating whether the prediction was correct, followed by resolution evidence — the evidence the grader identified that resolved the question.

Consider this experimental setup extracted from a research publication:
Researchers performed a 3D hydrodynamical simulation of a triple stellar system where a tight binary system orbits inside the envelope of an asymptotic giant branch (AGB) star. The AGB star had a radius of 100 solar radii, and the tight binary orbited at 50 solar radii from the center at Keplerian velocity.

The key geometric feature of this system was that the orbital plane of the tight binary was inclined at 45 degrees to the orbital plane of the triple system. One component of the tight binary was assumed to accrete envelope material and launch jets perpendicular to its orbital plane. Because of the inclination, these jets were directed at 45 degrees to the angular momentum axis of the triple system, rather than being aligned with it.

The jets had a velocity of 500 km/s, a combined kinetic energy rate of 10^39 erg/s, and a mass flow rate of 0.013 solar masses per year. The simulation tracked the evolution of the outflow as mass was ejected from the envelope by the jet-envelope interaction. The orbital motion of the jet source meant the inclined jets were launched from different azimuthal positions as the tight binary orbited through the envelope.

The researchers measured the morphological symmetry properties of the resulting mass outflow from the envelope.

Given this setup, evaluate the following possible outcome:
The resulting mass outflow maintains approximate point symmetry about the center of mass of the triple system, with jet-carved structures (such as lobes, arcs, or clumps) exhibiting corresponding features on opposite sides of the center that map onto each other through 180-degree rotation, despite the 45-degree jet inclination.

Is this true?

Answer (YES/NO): NO